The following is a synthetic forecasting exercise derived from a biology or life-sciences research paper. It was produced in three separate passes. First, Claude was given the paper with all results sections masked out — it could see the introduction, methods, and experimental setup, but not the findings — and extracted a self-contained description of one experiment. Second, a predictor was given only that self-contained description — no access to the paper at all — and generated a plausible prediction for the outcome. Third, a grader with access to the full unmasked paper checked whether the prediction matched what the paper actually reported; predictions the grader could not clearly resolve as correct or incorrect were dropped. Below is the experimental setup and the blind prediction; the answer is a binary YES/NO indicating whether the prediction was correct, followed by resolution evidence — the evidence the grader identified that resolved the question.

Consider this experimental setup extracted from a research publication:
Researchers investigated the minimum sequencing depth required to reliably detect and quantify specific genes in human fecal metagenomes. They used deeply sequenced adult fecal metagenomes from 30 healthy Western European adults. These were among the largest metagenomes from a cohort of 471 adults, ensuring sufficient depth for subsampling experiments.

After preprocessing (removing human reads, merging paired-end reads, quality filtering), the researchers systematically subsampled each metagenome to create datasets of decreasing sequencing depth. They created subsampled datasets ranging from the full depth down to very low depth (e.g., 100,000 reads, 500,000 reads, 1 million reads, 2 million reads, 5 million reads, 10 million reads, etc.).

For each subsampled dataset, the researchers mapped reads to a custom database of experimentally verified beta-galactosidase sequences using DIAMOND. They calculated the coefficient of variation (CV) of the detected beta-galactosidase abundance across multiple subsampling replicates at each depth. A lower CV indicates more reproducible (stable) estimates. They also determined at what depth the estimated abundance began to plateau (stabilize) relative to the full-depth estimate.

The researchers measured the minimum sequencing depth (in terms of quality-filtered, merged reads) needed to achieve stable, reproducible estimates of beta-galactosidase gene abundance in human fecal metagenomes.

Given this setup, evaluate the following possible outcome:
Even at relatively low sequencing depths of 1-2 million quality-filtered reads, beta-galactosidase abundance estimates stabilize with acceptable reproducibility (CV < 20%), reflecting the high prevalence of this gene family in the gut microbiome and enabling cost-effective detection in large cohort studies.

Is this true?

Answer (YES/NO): NO